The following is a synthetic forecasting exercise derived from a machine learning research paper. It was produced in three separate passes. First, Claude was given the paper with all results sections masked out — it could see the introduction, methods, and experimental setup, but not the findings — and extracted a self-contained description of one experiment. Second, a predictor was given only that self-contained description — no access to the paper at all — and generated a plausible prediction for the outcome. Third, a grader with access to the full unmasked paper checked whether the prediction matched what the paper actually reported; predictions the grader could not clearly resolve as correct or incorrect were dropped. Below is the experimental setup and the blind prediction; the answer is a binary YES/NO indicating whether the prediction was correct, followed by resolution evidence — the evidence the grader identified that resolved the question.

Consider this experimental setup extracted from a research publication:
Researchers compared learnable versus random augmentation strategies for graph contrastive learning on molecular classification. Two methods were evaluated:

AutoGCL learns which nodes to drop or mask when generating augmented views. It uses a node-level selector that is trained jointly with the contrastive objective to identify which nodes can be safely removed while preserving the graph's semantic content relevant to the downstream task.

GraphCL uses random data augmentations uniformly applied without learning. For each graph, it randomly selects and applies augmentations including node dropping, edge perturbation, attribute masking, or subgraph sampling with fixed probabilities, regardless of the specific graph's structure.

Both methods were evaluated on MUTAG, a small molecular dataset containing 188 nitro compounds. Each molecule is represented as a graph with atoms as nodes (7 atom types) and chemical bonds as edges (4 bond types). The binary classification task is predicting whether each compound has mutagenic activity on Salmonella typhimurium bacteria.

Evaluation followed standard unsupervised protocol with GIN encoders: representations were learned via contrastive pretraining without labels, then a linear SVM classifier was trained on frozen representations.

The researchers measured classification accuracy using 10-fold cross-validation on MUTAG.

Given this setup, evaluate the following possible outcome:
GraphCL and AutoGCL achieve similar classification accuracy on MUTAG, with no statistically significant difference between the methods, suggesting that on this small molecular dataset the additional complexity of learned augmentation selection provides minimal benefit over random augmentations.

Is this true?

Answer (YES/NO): NO